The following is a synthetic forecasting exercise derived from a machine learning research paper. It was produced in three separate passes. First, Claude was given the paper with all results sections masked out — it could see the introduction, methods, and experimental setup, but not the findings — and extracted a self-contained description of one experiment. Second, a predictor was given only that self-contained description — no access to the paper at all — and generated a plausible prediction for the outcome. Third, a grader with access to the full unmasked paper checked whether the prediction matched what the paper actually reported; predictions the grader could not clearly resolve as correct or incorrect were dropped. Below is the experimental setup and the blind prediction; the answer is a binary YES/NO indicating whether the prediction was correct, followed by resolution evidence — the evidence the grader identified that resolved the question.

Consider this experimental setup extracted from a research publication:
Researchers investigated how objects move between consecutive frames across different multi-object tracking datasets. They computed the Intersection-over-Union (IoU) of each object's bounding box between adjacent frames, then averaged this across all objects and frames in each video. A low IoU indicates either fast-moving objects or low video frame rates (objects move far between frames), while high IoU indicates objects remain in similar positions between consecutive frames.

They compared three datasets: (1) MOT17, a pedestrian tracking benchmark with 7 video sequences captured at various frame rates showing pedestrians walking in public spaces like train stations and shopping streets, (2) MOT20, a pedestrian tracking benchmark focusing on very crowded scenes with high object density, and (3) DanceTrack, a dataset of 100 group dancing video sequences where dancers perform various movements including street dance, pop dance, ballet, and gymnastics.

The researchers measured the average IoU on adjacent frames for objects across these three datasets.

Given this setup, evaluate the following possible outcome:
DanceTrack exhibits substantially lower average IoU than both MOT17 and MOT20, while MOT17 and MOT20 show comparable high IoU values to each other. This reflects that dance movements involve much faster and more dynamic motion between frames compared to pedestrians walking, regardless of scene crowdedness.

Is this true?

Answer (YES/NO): NO